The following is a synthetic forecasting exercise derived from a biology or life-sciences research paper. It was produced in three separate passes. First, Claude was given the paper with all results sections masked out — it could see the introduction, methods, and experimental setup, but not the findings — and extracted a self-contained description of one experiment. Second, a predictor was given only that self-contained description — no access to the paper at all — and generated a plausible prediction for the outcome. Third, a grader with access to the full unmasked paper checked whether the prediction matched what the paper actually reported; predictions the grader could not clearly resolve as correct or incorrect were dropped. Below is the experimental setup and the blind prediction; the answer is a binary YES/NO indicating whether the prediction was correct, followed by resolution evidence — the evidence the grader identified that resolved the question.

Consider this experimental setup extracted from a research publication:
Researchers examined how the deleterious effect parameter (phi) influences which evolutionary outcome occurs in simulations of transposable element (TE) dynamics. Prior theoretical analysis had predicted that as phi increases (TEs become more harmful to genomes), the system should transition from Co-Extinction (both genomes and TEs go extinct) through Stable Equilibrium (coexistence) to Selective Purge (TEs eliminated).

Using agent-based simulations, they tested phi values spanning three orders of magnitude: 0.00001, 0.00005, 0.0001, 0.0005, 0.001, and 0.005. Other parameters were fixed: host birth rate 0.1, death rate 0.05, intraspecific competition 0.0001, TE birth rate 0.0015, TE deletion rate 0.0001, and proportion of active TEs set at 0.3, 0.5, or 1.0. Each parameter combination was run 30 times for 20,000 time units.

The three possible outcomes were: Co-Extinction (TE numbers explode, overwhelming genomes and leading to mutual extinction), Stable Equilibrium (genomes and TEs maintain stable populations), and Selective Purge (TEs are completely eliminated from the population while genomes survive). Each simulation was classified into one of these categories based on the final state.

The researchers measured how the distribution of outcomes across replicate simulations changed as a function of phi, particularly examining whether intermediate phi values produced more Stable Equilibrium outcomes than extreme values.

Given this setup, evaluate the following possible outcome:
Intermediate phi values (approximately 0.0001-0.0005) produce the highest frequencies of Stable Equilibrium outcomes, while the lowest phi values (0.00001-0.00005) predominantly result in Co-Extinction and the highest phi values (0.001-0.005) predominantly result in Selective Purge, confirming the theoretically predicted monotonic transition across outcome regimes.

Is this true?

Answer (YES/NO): NO